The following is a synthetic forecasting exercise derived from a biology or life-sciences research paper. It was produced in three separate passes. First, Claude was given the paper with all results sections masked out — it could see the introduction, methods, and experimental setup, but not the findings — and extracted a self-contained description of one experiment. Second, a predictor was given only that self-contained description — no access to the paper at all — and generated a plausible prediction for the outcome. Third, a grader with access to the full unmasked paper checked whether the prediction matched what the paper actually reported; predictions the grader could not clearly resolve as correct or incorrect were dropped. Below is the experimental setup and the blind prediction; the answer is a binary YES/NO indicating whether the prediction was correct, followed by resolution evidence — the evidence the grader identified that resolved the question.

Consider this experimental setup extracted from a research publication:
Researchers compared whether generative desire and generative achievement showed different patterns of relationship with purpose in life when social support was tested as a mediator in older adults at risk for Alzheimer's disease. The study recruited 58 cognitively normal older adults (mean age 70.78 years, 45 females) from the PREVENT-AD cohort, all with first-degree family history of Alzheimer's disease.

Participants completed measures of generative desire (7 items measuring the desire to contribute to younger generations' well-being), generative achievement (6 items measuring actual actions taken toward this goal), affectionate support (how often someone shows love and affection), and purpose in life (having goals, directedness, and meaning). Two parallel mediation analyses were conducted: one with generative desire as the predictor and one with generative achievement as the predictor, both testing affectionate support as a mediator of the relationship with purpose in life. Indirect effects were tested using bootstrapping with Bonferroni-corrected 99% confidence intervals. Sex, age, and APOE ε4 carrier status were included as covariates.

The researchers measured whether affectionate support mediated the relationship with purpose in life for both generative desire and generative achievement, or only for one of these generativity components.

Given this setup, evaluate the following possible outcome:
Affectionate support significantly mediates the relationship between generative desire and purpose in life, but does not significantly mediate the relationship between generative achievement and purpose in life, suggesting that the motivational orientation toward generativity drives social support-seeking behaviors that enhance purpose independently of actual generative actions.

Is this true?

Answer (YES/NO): YES